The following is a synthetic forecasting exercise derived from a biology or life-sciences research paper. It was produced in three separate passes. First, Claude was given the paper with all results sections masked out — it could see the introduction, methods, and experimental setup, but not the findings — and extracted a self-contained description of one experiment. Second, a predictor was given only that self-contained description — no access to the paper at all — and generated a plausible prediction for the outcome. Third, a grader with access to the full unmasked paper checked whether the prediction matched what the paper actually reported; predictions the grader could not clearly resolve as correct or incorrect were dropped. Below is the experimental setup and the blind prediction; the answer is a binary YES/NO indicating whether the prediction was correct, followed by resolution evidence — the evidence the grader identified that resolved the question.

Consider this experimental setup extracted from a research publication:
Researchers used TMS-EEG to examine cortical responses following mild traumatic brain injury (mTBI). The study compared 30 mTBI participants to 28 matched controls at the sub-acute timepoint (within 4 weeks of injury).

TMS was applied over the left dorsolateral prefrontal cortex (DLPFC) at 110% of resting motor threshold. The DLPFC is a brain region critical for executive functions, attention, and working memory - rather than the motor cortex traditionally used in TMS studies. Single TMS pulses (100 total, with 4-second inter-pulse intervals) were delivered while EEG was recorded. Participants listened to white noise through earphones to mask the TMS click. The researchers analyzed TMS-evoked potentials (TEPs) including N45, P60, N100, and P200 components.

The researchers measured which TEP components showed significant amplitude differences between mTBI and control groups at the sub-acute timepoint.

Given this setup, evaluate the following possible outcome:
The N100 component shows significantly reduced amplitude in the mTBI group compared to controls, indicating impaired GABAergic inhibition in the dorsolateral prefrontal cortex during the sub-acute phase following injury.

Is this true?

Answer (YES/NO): NO